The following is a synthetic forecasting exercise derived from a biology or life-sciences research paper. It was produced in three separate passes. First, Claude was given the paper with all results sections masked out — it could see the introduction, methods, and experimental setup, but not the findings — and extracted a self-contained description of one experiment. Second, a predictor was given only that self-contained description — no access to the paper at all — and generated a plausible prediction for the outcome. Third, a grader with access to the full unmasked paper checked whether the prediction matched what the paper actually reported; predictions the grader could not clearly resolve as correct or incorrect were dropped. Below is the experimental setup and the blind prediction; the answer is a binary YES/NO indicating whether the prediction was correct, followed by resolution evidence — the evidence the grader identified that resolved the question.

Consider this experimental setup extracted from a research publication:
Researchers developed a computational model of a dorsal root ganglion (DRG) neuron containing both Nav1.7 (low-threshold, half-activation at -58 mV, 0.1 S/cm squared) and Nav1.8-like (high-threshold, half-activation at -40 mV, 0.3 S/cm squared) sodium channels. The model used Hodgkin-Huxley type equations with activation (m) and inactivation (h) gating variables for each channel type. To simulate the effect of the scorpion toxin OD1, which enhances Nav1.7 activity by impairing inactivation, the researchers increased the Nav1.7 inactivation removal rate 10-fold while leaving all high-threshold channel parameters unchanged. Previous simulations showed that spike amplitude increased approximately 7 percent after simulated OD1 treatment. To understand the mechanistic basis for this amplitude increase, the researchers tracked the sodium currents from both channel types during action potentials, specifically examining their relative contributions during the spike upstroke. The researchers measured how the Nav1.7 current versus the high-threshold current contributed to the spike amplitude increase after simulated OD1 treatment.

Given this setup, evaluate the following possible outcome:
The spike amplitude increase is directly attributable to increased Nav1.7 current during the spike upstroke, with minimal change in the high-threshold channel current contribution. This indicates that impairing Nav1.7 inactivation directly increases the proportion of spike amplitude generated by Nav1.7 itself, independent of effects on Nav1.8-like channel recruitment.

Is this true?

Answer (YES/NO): YES